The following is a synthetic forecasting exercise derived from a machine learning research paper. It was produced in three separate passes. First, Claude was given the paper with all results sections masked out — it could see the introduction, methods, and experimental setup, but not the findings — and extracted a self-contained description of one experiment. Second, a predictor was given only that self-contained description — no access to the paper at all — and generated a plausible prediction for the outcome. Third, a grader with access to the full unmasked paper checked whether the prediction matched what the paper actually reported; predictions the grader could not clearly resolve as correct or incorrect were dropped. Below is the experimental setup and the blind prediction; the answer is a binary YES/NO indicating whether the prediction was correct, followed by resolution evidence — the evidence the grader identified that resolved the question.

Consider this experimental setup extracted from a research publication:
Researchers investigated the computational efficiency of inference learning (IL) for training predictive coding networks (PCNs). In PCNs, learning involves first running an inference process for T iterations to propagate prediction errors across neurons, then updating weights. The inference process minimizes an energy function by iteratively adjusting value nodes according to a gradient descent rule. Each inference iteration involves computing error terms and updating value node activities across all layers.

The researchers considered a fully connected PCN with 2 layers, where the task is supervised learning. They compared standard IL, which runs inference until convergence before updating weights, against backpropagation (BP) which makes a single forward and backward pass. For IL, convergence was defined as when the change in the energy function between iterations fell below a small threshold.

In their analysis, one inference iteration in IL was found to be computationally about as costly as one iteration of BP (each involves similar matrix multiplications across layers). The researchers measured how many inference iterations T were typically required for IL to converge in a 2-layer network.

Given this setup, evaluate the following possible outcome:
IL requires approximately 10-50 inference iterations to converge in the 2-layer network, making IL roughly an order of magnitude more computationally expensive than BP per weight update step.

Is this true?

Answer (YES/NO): NO